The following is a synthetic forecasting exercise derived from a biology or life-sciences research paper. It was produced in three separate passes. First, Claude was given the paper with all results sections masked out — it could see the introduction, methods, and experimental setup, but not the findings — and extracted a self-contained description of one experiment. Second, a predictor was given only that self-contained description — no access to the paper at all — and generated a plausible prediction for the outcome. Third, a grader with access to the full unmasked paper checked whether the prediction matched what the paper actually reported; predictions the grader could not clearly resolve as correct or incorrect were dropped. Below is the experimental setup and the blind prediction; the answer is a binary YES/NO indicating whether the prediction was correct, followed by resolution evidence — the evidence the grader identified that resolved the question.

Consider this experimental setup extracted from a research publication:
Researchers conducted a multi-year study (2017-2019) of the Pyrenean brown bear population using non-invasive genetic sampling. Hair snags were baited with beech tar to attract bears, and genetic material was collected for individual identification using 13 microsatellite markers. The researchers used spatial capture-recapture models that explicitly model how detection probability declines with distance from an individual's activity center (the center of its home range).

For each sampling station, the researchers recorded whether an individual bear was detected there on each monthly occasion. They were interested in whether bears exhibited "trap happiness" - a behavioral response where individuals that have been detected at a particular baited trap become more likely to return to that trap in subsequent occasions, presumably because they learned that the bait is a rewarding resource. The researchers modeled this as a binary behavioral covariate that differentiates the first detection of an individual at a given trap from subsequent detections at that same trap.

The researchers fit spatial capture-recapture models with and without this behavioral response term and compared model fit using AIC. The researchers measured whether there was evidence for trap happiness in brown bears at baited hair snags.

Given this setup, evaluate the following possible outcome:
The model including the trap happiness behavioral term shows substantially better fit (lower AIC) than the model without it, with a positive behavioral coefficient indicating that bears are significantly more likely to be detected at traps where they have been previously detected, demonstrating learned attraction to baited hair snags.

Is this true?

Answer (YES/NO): YES